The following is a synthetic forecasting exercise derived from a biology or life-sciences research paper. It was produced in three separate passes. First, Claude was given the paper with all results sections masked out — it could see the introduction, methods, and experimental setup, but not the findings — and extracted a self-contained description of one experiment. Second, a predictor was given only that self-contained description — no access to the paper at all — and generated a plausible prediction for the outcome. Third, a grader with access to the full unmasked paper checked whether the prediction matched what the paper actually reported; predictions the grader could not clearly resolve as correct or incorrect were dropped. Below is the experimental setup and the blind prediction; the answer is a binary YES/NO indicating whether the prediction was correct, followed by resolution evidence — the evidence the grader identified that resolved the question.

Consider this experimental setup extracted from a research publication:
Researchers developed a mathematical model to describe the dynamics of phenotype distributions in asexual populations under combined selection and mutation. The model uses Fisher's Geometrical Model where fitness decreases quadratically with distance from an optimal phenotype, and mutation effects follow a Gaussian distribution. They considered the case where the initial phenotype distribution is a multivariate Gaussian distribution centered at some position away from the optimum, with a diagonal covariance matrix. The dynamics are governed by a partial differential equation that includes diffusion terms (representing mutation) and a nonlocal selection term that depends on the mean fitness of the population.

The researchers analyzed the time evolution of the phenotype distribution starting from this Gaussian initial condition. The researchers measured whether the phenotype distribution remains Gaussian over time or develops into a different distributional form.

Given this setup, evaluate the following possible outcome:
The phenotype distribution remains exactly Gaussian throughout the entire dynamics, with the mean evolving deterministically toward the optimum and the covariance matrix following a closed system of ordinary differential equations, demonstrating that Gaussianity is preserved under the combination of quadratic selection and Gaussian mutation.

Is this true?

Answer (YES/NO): YES